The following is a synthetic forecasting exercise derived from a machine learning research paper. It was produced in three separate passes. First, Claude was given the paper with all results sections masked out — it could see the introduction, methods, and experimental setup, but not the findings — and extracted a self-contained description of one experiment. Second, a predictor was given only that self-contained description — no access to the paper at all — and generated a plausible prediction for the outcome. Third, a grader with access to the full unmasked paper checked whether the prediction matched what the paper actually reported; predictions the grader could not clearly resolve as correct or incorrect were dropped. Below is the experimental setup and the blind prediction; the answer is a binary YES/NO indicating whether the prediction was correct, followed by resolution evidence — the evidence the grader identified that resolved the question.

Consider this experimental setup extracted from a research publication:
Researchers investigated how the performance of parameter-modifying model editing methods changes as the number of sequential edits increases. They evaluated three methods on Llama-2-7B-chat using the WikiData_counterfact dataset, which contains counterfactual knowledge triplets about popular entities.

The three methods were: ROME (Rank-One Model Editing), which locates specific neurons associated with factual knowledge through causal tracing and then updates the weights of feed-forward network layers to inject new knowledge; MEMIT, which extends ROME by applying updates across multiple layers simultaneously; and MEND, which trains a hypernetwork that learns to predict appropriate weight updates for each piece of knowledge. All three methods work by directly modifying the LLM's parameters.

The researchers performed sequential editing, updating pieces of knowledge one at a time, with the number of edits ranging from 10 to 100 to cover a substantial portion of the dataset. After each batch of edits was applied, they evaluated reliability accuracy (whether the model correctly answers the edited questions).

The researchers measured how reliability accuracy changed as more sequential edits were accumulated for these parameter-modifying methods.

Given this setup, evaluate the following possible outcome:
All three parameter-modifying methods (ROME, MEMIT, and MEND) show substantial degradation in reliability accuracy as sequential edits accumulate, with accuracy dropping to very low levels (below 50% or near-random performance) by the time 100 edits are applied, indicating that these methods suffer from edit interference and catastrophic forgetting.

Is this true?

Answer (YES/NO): YES